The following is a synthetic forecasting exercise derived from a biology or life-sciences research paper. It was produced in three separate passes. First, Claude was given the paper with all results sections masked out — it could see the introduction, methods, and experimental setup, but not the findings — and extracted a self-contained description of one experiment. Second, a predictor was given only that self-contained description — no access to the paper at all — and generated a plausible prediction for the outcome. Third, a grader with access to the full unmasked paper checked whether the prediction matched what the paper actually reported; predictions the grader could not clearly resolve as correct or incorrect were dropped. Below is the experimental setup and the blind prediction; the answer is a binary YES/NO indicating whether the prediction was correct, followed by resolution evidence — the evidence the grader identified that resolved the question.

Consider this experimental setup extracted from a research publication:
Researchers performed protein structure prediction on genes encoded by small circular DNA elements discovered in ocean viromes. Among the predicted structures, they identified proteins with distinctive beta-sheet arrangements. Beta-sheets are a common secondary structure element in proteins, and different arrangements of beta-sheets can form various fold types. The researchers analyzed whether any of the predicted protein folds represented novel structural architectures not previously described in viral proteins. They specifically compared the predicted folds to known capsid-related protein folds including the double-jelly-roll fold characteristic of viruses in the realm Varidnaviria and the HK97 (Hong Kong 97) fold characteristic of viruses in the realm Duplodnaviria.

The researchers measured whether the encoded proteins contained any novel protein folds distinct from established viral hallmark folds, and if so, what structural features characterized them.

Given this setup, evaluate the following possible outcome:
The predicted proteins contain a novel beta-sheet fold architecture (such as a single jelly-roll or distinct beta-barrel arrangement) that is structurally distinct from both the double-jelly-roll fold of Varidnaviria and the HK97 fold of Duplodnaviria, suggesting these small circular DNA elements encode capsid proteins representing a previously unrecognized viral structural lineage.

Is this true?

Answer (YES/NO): NO